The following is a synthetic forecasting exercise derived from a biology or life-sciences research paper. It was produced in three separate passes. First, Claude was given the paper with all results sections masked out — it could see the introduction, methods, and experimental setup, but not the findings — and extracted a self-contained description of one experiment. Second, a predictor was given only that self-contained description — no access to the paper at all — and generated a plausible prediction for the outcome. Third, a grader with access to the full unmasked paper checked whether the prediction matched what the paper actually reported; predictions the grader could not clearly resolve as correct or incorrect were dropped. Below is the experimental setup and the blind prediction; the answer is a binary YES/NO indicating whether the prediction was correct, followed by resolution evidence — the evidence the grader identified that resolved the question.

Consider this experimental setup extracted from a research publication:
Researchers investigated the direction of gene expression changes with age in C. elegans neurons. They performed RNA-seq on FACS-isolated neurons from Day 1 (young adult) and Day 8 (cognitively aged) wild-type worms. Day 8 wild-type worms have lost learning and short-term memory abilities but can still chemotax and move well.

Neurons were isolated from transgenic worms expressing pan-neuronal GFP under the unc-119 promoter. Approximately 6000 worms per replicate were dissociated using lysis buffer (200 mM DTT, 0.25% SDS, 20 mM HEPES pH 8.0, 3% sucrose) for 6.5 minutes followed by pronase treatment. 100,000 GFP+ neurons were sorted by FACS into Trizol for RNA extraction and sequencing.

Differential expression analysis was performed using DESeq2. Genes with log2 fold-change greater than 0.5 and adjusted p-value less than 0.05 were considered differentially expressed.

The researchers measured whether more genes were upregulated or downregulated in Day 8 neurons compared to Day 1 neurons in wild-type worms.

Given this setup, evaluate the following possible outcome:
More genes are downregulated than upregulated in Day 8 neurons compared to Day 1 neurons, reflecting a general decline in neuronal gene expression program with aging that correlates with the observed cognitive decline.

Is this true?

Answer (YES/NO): NO